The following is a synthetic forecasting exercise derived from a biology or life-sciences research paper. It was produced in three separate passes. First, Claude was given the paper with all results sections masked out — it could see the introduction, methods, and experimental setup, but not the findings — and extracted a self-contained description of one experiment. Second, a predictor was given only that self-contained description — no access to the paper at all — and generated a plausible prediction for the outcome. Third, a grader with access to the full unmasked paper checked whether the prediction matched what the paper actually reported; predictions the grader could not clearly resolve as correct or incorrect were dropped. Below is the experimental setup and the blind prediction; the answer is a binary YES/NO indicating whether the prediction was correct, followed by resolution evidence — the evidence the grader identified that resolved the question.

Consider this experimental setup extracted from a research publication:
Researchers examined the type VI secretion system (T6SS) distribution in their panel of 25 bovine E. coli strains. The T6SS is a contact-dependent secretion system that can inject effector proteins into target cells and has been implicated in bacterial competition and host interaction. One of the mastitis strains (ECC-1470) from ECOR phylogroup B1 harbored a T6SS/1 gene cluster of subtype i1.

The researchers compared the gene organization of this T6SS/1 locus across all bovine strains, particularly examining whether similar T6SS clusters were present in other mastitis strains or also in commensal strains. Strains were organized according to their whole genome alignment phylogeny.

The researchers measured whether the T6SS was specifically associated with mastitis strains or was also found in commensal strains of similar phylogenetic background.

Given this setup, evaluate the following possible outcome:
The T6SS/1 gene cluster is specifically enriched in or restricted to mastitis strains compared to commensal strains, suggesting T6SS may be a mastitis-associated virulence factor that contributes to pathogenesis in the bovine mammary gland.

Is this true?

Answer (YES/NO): NO